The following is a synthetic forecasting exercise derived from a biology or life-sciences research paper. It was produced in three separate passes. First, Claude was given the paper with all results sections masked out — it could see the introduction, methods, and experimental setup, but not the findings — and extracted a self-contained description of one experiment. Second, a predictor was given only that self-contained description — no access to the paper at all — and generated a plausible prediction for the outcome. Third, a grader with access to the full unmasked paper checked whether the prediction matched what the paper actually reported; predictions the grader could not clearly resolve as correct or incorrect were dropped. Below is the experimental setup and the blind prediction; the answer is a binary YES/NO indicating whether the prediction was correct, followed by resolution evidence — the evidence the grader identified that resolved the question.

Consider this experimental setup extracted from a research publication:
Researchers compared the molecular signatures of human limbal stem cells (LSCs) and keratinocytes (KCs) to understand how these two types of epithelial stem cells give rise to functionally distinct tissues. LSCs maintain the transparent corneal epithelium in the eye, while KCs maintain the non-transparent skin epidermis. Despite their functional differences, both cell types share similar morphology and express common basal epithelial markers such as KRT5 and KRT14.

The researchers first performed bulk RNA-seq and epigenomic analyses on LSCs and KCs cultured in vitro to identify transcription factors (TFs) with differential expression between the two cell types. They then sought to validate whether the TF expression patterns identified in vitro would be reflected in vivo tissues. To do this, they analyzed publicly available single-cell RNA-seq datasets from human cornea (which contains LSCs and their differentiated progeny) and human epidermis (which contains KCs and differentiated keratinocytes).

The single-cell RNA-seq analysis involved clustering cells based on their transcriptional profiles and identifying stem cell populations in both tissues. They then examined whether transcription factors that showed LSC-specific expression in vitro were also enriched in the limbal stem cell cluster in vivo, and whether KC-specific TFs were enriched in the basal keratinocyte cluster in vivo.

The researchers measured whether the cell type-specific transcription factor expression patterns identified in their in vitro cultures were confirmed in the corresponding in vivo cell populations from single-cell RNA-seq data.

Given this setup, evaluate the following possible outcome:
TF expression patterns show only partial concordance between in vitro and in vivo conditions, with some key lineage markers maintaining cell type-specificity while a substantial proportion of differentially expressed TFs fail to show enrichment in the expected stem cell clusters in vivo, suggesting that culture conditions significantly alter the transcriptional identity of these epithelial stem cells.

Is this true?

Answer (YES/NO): NO